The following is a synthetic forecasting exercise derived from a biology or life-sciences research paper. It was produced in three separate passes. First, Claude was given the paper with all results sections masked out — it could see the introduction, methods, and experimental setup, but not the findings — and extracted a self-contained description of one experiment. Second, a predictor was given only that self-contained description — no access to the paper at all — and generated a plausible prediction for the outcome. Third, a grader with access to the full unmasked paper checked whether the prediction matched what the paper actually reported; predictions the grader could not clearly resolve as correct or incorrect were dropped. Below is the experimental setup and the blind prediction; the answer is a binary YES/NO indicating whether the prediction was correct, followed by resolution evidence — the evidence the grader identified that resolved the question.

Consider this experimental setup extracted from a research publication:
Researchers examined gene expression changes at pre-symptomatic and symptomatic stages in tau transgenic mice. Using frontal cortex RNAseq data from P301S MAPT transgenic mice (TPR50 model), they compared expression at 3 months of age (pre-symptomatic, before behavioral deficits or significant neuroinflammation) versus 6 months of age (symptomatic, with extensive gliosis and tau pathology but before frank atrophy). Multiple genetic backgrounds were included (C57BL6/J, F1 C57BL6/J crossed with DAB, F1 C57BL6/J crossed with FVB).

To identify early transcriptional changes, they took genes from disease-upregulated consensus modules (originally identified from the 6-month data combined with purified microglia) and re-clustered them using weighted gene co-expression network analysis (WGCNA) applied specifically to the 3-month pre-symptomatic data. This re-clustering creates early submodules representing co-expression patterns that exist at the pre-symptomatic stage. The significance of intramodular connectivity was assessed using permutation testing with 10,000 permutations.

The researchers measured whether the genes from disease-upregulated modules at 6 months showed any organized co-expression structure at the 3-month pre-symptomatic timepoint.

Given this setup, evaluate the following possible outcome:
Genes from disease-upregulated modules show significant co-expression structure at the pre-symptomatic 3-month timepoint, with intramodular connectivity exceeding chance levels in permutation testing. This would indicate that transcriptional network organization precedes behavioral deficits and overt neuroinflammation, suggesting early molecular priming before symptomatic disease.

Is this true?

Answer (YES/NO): YES